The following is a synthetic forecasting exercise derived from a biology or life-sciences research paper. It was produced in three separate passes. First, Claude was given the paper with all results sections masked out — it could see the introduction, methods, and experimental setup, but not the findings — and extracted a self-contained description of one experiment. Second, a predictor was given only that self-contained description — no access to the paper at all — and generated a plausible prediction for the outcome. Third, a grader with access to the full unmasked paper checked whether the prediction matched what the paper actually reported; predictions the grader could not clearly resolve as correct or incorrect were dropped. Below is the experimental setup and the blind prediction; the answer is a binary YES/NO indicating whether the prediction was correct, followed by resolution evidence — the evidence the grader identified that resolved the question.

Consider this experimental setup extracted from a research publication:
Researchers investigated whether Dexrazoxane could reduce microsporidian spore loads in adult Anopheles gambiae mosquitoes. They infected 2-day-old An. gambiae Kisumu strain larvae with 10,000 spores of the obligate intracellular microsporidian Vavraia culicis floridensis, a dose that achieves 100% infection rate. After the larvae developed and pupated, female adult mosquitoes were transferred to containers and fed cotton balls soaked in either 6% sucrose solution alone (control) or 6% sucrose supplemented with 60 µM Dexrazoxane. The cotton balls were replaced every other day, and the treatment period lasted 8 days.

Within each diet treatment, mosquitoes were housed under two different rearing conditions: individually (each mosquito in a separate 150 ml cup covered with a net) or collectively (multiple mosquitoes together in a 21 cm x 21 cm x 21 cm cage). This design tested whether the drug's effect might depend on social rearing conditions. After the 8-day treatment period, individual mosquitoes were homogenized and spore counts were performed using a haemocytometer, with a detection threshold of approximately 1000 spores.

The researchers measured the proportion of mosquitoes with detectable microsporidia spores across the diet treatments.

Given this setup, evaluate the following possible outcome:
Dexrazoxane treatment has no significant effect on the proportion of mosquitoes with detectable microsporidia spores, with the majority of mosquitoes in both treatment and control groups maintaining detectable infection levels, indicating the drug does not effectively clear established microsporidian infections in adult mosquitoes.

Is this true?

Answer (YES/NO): YES